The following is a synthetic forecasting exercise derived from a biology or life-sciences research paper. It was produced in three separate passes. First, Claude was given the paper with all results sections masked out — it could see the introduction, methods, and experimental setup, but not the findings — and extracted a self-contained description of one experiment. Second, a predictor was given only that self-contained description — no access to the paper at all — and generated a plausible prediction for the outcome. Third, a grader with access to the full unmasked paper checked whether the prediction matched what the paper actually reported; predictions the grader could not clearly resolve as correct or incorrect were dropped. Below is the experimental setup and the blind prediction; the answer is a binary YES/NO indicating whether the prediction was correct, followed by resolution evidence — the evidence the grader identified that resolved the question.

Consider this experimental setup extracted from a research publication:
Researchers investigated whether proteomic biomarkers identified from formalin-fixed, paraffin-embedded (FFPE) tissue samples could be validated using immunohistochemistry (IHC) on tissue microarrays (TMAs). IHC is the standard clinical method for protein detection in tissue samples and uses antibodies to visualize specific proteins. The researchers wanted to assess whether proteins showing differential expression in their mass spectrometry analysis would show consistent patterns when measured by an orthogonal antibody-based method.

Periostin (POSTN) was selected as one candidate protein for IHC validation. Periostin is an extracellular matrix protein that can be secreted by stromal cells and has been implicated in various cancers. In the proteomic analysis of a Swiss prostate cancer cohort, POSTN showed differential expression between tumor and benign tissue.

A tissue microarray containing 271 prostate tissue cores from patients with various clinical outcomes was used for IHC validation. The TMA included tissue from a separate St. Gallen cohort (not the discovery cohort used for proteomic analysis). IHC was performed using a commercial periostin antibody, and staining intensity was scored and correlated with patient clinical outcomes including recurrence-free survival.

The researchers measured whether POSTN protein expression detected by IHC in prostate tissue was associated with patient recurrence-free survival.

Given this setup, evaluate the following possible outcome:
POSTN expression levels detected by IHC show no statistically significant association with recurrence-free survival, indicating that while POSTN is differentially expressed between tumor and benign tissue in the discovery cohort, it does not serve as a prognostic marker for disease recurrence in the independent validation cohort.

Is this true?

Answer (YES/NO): NO